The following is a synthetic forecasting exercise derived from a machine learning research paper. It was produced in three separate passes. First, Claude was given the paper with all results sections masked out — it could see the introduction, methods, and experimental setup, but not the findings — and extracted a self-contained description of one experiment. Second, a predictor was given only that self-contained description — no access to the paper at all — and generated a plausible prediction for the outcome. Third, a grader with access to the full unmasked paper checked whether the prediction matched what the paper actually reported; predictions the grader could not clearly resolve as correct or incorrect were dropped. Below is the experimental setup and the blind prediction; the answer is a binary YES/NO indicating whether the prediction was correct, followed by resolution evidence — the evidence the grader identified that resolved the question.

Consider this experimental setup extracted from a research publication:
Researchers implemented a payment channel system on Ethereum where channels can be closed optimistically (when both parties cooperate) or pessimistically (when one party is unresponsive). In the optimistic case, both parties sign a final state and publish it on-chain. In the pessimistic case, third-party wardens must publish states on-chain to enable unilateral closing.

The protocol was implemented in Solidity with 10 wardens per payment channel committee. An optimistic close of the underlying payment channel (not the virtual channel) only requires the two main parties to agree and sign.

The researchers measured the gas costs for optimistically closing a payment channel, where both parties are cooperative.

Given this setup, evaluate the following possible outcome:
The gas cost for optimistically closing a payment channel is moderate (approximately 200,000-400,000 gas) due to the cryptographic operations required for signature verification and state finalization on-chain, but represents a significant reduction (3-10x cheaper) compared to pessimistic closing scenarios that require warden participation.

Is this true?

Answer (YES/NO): YES